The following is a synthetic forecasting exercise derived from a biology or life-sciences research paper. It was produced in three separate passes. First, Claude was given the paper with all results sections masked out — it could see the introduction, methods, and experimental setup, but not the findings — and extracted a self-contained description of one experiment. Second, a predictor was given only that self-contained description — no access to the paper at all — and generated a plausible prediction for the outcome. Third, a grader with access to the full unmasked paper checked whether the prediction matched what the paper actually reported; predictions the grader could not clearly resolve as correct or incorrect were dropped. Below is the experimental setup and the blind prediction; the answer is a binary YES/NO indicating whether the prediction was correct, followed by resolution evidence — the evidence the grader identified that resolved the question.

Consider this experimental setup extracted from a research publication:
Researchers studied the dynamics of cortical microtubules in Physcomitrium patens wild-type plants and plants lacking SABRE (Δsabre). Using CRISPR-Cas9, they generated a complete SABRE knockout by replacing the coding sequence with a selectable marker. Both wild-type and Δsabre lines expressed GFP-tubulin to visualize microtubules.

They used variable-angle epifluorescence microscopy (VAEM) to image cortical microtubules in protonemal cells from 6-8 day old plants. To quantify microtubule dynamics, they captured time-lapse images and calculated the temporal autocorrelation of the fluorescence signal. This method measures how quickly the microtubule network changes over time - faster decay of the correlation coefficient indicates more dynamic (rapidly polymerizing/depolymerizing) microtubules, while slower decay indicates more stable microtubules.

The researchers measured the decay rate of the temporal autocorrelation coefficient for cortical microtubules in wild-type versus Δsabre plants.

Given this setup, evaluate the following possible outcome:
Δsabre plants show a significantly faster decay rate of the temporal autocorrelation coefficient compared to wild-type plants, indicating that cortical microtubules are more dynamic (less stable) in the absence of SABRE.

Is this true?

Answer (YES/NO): NO